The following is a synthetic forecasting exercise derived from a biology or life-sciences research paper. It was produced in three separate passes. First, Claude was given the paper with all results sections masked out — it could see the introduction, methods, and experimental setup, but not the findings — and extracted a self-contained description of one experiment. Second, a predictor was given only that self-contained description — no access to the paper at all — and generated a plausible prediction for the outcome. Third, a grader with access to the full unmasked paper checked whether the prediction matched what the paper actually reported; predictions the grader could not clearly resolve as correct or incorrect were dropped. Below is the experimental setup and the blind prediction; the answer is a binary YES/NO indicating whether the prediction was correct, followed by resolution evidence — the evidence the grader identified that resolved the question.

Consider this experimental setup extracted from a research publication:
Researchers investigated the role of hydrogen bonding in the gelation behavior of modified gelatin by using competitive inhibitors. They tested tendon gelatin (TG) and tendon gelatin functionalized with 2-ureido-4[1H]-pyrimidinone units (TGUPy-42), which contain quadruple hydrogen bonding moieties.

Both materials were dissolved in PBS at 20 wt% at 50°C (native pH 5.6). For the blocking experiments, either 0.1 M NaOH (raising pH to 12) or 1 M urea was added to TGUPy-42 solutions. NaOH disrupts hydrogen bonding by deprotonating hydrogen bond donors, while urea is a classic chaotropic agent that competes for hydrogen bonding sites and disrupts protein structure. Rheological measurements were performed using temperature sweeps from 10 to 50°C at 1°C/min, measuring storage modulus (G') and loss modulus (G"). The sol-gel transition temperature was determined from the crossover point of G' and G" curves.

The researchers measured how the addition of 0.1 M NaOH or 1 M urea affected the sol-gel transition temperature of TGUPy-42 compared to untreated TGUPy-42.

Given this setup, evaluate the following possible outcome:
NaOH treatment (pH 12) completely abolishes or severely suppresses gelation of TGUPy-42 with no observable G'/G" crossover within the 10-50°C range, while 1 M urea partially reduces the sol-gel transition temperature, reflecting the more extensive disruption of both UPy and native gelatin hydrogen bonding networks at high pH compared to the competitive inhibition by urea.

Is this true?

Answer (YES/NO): NO